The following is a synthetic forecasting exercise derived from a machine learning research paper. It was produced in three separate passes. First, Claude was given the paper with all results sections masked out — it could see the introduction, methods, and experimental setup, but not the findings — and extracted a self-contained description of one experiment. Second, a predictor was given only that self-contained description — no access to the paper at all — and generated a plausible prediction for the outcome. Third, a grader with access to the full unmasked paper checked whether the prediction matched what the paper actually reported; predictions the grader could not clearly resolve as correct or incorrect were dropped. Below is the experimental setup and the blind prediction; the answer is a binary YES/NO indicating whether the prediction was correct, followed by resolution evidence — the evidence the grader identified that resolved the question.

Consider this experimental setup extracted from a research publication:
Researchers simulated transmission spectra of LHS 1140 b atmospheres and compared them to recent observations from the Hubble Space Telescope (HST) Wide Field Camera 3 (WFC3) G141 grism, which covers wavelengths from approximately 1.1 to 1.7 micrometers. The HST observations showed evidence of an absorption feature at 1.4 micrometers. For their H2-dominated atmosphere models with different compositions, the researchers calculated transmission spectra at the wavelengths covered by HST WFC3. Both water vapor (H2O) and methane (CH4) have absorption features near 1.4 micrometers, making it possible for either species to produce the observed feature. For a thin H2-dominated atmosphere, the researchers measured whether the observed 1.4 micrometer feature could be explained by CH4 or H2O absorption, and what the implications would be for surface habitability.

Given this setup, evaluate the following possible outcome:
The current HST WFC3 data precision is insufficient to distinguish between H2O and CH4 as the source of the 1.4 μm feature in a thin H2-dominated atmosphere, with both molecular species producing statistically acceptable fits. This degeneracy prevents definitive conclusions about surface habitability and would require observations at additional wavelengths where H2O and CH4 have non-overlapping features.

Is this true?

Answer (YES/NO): NO